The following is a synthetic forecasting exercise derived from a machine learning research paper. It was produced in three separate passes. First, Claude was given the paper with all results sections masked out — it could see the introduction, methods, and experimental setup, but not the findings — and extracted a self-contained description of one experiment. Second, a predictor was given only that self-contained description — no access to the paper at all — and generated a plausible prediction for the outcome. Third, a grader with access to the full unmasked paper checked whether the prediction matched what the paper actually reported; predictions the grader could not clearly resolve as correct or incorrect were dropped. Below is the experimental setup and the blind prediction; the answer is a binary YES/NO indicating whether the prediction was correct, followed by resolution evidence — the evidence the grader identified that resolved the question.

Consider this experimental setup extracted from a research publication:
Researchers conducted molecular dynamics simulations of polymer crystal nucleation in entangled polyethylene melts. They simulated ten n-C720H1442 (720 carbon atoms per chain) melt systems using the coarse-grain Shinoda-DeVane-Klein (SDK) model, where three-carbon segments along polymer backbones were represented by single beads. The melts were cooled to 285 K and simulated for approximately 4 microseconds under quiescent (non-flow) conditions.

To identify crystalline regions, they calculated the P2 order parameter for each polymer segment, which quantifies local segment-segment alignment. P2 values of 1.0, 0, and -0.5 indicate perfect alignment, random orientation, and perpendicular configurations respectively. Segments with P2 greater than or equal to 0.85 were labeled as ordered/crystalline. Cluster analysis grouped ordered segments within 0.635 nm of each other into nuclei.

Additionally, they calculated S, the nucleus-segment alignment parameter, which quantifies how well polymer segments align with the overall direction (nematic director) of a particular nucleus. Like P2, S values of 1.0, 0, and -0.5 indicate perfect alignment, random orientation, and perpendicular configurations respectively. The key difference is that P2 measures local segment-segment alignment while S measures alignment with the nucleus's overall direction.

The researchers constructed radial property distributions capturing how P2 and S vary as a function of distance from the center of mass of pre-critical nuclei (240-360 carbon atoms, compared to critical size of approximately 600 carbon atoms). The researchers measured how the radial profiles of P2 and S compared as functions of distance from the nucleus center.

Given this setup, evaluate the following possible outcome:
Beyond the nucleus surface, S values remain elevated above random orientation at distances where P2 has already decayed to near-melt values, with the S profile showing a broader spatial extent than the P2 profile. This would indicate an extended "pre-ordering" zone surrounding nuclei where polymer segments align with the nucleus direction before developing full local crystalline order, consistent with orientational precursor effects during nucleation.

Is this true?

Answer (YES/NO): YES